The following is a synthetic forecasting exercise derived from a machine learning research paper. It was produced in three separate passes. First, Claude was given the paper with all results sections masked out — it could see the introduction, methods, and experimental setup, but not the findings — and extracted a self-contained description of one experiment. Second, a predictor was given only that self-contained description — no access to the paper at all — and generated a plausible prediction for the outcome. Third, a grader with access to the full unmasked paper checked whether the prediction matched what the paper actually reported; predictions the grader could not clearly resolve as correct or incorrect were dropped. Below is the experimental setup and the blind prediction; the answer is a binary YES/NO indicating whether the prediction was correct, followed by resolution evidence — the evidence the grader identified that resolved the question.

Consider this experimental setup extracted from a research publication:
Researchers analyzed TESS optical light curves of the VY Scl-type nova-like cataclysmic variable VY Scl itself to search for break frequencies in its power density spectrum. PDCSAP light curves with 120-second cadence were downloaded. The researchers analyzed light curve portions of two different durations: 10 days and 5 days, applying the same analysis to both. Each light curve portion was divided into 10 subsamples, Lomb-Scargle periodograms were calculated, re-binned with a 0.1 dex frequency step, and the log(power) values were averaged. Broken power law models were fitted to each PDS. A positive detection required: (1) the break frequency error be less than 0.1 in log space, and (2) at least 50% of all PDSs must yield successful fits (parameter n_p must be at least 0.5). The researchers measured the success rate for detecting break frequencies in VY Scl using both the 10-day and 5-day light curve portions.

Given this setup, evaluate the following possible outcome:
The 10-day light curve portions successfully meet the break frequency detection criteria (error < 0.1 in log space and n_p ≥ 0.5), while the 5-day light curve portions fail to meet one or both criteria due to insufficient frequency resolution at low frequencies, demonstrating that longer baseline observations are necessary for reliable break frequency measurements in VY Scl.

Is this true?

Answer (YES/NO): NO